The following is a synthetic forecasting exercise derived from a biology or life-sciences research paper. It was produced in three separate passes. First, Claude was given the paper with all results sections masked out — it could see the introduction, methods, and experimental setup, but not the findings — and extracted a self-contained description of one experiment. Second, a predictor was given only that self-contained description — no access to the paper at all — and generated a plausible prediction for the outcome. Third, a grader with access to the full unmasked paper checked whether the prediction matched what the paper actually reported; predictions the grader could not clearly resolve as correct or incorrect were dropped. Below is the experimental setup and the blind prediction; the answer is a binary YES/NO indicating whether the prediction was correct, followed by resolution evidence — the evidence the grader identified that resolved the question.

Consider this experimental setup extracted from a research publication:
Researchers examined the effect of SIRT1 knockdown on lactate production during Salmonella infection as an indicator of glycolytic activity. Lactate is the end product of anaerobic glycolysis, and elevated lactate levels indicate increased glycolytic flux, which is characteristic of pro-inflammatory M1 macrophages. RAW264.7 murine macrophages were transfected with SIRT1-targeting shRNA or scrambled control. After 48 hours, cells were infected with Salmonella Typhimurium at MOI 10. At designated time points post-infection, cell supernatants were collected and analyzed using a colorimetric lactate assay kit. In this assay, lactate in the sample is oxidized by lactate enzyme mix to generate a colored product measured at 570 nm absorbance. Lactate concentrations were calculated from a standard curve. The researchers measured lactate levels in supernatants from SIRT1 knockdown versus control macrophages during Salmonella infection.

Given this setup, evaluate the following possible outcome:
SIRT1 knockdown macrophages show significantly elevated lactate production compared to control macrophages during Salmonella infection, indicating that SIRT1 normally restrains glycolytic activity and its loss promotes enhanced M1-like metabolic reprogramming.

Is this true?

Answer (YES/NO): YES